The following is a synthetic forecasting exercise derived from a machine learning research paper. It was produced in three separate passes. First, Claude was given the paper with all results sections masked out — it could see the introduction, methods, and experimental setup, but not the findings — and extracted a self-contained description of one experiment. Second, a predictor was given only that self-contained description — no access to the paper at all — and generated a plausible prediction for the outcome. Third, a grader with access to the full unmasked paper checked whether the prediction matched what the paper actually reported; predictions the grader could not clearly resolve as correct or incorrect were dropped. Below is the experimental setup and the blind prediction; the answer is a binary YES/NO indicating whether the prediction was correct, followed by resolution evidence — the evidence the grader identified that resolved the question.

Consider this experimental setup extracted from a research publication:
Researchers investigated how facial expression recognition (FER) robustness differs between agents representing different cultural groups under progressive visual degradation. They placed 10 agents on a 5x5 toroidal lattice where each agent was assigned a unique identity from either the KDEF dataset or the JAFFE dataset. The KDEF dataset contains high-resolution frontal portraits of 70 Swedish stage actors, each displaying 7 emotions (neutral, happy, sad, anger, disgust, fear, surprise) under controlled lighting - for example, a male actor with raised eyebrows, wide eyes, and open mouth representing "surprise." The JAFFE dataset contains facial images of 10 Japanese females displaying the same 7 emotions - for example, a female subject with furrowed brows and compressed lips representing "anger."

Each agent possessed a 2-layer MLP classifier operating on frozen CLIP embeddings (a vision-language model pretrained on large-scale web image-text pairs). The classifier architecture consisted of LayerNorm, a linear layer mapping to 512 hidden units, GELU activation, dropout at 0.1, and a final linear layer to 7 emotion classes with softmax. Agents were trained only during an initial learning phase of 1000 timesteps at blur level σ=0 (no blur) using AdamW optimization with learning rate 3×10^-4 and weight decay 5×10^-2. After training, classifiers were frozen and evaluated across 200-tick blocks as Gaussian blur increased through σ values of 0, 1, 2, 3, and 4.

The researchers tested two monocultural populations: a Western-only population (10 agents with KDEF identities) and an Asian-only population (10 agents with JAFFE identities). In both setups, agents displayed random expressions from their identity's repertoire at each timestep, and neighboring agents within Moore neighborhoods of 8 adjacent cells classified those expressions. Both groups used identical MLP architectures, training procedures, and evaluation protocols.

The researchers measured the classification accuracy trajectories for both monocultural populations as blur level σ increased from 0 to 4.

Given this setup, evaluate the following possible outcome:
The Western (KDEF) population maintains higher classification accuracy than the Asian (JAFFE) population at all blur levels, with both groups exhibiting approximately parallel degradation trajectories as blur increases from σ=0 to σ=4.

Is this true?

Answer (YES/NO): NO